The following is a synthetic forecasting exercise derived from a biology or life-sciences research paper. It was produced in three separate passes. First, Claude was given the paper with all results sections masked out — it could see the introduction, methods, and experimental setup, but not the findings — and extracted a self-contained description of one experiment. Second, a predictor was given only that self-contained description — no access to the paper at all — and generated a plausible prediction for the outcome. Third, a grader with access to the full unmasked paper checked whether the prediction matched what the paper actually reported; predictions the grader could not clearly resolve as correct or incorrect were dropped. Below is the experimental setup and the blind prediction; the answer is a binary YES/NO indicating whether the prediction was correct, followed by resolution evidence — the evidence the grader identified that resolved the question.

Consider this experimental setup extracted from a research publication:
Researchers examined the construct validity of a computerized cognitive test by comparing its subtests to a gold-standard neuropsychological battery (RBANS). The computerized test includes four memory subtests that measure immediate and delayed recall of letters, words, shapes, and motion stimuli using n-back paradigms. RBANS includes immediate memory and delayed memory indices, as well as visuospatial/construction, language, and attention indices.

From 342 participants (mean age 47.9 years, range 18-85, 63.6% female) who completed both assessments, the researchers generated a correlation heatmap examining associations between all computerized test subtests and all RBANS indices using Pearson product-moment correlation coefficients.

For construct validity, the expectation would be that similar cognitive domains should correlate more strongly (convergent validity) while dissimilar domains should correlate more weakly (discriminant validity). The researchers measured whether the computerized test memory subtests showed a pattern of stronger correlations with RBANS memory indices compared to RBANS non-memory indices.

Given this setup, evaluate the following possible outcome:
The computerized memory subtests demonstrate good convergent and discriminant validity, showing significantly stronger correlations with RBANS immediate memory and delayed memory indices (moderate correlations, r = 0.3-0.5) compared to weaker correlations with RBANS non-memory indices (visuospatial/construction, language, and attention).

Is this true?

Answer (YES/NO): NO